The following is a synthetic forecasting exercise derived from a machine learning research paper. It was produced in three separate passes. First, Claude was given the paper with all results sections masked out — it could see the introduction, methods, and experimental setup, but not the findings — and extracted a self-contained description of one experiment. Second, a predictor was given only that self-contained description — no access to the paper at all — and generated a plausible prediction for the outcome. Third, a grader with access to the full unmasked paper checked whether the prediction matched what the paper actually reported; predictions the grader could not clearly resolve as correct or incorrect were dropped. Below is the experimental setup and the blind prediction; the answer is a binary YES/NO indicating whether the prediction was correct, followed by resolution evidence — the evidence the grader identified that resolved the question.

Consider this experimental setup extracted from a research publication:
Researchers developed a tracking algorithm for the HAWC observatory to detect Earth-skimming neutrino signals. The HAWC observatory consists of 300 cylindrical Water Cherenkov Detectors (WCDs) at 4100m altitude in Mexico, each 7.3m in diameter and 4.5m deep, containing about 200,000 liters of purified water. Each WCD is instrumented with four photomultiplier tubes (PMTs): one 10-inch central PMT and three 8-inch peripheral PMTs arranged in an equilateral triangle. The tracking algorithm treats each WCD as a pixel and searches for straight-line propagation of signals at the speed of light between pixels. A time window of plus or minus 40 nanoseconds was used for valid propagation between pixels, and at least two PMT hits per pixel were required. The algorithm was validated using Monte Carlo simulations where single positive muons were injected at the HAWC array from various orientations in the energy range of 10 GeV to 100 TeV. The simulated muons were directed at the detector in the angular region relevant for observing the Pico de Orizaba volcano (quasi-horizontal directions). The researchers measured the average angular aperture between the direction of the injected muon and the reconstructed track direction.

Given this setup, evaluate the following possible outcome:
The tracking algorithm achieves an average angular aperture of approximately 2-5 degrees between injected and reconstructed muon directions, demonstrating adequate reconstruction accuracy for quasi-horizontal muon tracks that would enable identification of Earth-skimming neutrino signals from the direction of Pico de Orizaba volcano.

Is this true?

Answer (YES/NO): YES